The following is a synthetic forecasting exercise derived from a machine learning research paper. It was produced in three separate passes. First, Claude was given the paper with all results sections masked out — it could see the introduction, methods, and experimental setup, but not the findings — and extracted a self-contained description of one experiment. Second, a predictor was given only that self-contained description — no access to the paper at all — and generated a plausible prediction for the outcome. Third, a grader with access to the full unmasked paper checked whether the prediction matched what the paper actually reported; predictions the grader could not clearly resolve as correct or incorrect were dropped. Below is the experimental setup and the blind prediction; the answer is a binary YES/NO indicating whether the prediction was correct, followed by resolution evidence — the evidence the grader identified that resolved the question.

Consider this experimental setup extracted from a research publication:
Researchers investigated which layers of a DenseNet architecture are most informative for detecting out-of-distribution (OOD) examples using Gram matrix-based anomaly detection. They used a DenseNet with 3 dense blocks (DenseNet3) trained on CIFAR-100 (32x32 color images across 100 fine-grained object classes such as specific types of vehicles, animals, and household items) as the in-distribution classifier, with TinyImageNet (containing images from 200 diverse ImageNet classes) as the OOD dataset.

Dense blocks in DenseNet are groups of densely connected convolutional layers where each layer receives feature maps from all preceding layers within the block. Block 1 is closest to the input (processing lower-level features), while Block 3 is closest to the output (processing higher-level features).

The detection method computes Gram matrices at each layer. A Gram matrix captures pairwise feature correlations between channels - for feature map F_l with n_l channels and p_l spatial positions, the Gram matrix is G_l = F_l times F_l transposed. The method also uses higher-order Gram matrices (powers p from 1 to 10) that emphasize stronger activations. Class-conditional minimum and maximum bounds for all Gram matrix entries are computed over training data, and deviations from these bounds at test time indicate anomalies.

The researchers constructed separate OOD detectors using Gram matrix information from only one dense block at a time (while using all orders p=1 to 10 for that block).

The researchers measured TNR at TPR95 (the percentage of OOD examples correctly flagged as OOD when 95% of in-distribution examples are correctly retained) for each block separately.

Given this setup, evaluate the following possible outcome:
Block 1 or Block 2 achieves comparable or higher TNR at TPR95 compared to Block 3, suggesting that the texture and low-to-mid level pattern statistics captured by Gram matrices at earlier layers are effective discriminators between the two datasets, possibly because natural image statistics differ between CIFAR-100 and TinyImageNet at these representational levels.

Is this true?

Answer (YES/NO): YES